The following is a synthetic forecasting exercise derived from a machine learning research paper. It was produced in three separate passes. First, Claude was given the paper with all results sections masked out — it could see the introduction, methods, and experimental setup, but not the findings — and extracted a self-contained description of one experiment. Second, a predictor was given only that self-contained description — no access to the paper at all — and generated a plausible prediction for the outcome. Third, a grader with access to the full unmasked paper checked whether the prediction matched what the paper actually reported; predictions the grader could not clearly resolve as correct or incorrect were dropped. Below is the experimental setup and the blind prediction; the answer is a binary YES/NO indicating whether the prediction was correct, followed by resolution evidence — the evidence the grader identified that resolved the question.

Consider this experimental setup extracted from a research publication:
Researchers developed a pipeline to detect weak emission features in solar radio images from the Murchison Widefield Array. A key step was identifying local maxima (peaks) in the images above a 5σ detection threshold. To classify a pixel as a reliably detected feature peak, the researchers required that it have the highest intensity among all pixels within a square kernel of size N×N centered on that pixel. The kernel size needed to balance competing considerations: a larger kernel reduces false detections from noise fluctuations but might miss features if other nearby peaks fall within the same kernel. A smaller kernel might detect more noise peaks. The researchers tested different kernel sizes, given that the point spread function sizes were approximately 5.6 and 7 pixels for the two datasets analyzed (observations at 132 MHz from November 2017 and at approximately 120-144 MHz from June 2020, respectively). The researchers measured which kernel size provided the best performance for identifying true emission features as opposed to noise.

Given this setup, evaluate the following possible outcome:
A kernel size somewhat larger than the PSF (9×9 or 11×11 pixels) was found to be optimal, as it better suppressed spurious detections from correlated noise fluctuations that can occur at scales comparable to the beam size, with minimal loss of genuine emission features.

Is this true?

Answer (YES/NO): NO